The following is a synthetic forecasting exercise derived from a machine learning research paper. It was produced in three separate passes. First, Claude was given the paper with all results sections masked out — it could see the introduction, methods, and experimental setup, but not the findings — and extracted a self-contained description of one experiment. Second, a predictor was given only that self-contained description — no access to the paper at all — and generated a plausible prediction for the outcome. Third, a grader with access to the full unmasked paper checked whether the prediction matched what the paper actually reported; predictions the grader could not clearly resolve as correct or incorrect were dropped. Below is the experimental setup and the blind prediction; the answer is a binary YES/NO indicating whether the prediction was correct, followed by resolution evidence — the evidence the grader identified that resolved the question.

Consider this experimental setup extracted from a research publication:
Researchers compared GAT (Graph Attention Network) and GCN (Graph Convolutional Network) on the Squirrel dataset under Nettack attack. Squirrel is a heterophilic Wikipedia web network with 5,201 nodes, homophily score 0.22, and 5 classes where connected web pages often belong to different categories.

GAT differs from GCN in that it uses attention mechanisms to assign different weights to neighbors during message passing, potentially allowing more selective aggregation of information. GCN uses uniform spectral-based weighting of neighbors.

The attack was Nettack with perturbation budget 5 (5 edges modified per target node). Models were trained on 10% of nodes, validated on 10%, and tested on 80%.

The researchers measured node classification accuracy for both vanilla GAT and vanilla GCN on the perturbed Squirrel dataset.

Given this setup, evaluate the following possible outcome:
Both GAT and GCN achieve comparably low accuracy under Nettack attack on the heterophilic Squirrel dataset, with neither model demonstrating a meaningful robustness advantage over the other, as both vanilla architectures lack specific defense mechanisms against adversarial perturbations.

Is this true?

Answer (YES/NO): NO